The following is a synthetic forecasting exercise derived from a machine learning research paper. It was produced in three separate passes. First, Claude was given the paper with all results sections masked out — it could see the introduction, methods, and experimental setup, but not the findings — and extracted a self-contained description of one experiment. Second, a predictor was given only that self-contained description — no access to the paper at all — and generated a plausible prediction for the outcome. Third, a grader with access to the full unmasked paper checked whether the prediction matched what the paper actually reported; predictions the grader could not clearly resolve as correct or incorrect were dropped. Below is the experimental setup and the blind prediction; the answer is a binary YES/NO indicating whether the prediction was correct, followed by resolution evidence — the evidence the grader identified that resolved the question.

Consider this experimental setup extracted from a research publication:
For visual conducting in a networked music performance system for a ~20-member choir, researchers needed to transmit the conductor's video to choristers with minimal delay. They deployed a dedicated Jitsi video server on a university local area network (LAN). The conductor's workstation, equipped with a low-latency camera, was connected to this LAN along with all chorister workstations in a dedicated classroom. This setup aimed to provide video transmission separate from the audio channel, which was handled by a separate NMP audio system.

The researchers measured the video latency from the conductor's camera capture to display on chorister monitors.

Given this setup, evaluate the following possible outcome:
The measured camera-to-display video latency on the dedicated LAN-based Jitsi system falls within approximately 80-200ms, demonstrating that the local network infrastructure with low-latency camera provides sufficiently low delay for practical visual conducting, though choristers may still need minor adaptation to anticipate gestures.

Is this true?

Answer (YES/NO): NO